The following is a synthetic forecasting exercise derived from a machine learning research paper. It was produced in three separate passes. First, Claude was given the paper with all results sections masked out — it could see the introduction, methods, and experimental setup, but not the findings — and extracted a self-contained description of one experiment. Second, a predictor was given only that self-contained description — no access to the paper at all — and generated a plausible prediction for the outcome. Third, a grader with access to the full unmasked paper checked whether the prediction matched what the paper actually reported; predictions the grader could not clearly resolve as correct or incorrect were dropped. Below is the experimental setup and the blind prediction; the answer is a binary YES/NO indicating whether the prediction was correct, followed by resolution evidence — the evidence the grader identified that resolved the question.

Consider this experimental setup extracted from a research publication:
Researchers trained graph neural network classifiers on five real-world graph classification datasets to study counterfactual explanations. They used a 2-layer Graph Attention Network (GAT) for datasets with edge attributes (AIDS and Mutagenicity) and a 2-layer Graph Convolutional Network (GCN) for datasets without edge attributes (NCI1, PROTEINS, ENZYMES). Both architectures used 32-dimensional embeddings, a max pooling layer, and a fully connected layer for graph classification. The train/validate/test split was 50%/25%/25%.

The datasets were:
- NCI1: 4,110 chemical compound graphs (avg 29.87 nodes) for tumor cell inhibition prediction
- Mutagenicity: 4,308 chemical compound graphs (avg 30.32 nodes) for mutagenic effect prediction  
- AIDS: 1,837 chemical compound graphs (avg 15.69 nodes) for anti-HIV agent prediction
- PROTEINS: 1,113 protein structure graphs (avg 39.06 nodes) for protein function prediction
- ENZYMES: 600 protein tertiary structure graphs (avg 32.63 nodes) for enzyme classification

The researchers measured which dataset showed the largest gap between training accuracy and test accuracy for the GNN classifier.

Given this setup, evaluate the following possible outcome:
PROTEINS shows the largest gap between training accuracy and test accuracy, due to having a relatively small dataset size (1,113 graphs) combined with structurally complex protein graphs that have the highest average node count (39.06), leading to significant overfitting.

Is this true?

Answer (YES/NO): NO